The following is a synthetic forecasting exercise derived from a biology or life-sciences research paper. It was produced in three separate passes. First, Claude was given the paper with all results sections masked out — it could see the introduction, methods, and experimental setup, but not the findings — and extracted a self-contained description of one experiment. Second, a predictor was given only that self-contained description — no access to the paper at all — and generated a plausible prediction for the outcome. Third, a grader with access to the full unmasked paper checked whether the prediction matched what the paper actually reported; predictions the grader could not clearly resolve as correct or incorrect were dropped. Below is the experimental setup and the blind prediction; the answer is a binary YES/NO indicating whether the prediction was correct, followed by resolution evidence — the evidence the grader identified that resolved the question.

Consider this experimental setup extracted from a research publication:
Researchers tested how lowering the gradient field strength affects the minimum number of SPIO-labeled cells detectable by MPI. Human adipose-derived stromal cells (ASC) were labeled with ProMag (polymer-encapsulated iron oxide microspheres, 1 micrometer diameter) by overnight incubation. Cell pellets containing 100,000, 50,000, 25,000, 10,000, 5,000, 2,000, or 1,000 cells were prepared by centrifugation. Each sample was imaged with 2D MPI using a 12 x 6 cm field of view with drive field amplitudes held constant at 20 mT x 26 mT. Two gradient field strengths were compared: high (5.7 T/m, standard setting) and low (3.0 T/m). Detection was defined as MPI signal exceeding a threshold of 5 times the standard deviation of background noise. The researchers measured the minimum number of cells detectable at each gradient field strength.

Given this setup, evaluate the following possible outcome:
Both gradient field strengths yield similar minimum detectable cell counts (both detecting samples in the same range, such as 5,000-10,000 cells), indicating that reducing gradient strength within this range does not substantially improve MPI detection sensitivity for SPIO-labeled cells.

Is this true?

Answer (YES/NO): NO